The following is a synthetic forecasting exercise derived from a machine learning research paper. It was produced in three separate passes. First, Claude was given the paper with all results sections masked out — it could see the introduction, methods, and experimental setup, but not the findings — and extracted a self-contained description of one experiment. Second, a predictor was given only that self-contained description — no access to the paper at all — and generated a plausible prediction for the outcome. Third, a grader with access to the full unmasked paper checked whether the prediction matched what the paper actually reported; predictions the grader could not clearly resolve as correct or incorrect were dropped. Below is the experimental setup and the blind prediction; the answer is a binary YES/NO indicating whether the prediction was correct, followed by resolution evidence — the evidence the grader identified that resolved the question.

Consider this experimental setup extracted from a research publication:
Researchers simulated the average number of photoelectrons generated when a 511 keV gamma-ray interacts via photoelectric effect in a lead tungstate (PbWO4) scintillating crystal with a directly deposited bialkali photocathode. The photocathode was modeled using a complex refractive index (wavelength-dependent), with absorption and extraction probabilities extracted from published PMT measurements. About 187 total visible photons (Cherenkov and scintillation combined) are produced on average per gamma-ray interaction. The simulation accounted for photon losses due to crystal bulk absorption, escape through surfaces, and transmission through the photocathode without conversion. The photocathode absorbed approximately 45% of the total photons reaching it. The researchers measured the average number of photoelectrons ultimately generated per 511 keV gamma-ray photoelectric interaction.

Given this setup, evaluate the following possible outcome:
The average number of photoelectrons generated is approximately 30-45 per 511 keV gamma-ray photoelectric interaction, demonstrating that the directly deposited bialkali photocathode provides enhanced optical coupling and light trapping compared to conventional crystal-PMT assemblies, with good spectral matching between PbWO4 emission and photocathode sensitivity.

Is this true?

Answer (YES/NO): YES